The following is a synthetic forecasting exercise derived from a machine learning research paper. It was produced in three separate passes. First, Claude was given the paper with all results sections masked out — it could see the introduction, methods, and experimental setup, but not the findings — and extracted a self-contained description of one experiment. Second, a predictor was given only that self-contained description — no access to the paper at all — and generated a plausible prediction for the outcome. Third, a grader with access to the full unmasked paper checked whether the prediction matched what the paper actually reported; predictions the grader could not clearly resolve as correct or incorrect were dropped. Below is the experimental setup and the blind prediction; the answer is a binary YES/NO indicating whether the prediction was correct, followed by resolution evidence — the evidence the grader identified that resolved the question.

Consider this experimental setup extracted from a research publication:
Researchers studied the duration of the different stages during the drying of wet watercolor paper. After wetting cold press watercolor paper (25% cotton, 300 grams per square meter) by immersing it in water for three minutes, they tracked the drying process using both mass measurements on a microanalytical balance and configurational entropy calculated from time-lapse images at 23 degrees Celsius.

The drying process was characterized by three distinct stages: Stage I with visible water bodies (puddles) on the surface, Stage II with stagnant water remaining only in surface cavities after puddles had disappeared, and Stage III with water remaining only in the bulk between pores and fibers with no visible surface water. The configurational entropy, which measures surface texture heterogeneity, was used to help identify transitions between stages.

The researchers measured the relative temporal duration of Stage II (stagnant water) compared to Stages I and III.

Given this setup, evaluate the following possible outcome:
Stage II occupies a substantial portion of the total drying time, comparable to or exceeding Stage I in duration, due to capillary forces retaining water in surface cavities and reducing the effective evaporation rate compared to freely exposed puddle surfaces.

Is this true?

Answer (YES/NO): NO